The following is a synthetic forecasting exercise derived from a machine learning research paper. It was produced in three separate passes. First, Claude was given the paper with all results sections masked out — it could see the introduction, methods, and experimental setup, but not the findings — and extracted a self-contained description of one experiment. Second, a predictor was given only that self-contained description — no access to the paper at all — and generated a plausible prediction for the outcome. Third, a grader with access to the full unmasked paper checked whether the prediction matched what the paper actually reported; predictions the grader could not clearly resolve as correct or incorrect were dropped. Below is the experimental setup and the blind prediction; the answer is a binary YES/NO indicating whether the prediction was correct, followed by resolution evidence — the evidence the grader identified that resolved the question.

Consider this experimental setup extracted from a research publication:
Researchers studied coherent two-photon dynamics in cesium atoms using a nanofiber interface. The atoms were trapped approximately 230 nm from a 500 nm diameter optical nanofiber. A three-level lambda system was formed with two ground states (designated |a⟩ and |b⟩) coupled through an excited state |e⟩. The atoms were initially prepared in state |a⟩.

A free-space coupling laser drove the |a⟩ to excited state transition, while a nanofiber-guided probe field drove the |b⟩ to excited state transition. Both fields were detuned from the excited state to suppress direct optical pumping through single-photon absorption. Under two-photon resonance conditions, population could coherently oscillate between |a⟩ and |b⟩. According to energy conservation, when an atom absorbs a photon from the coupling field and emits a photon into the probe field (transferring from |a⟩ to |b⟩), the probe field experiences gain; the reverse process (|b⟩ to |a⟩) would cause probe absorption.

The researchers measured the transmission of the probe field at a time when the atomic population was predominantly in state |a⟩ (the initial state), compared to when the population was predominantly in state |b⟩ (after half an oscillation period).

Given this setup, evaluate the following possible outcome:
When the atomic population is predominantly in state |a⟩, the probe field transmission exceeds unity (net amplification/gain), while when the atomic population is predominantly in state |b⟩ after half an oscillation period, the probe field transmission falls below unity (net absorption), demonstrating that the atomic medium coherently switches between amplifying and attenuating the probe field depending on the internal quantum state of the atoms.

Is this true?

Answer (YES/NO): YES